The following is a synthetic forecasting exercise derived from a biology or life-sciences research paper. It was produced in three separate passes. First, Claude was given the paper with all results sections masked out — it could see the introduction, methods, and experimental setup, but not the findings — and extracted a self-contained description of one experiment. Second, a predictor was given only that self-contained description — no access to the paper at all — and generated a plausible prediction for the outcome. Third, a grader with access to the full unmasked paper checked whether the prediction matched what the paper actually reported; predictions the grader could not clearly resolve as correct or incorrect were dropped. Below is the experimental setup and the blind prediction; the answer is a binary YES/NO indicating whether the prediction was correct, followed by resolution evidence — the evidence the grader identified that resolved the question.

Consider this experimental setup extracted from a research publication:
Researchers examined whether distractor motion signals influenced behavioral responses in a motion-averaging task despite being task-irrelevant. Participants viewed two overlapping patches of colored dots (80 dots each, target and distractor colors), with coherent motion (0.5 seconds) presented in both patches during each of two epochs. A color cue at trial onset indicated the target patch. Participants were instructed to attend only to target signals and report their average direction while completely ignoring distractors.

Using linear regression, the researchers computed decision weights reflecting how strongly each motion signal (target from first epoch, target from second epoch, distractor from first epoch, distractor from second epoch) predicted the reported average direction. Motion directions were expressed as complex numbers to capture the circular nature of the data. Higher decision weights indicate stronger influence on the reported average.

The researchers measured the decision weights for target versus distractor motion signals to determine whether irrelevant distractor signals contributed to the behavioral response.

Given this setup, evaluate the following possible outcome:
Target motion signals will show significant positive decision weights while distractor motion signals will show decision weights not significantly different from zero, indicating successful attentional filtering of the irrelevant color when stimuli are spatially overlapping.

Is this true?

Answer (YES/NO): NO